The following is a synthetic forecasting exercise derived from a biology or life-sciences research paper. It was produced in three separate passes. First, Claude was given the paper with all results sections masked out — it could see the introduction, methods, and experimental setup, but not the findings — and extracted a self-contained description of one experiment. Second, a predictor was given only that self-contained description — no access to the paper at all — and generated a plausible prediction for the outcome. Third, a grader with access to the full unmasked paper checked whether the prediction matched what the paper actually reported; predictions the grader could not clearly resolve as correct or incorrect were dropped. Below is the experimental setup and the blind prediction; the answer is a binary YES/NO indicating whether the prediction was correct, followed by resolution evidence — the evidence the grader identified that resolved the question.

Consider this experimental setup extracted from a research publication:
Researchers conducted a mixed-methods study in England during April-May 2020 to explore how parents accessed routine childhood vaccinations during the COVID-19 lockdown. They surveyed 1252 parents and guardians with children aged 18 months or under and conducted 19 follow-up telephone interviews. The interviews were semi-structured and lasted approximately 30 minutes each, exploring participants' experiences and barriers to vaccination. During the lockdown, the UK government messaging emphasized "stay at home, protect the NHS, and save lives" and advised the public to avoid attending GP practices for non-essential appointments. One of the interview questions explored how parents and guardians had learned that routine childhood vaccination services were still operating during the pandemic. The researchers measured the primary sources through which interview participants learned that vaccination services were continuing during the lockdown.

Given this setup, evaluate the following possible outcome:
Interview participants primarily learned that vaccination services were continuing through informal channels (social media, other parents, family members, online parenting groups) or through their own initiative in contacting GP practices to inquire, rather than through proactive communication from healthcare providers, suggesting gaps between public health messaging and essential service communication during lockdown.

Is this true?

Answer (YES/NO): YES